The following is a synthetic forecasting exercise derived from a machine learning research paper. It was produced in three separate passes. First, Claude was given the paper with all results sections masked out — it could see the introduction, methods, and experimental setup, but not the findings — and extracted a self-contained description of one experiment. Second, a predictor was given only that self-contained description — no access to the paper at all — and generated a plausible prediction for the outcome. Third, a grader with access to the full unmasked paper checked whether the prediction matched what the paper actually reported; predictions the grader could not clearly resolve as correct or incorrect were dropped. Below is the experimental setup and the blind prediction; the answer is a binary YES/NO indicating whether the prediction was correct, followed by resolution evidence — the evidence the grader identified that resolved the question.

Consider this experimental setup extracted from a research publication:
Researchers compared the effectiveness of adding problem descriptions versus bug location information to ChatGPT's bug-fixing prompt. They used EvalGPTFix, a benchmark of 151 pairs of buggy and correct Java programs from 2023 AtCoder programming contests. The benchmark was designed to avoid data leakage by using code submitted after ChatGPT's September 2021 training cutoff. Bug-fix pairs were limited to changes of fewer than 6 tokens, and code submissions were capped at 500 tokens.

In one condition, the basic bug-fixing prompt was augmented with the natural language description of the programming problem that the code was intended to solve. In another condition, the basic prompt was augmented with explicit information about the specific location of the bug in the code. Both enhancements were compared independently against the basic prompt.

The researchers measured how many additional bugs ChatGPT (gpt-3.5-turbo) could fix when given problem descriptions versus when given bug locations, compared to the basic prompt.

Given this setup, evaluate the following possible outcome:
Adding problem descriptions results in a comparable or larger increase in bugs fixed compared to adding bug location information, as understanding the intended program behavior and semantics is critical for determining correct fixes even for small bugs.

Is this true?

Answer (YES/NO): YES